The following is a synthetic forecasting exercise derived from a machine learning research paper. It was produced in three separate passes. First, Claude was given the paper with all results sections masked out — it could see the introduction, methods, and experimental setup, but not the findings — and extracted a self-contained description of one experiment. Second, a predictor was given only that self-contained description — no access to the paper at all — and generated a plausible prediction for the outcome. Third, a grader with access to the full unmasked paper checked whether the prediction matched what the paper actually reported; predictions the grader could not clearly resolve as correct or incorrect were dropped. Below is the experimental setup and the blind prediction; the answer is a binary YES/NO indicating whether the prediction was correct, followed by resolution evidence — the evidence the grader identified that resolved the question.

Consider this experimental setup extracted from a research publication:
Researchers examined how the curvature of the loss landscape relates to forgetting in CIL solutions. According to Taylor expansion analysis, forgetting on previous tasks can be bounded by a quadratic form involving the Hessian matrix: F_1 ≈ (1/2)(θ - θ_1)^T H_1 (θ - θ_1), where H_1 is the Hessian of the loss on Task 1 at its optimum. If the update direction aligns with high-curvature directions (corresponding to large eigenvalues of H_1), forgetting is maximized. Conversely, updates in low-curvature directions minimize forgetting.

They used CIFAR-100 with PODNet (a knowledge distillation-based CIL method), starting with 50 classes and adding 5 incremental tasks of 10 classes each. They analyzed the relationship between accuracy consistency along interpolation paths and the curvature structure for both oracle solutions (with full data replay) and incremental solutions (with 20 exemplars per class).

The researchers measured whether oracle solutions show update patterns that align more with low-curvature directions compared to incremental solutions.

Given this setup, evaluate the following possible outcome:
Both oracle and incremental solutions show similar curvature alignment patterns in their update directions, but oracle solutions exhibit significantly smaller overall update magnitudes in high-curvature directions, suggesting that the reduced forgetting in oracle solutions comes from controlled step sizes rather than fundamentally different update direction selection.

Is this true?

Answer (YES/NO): NO